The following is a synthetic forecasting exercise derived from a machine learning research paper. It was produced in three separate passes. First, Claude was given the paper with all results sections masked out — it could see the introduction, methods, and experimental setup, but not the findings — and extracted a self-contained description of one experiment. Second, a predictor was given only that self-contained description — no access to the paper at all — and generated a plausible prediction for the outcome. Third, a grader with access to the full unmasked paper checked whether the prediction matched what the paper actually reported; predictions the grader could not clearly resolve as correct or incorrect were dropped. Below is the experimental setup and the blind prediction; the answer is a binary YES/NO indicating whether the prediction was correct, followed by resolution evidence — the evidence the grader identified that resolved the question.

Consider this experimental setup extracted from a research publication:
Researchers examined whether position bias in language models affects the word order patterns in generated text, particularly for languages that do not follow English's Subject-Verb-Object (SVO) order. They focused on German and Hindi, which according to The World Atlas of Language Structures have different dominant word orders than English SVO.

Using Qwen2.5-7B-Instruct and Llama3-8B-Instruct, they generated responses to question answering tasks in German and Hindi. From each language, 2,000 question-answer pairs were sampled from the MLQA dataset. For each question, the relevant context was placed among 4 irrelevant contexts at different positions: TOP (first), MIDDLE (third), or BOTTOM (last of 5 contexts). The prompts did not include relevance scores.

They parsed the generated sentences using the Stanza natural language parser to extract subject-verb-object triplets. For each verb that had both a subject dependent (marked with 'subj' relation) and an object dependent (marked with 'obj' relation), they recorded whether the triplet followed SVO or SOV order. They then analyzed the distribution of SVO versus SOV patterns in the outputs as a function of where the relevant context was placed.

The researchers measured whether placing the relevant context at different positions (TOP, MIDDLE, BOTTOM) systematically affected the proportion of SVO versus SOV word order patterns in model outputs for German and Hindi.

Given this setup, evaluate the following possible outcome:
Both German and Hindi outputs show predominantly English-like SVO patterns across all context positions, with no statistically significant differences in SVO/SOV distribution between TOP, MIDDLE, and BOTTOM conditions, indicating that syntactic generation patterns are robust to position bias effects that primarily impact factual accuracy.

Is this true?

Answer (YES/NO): NO